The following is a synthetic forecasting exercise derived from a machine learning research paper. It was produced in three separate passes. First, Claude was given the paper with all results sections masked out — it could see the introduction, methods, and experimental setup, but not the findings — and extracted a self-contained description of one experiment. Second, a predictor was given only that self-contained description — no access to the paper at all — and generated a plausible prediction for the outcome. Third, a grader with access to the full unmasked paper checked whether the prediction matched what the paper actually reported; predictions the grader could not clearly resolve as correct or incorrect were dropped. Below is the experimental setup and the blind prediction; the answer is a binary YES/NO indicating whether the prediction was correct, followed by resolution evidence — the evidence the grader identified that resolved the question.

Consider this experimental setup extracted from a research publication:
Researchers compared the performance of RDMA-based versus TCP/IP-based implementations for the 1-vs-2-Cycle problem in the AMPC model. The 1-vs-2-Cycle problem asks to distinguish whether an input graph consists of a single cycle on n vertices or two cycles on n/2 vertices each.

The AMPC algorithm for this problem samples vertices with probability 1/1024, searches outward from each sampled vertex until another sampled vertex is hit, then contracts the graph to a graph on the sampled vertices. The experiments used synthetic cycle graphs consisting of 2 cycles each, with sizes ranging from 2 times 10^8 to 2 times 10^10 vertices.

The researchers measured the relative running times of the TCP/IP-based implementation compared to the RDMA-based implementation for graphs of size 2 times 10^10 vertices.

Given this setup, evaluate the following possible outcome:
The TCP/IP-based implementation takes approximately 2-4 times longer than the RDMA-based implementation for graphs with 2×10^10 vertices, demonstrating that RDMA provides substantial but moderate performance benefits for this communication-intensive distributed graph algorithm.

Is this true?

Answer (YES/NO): NO